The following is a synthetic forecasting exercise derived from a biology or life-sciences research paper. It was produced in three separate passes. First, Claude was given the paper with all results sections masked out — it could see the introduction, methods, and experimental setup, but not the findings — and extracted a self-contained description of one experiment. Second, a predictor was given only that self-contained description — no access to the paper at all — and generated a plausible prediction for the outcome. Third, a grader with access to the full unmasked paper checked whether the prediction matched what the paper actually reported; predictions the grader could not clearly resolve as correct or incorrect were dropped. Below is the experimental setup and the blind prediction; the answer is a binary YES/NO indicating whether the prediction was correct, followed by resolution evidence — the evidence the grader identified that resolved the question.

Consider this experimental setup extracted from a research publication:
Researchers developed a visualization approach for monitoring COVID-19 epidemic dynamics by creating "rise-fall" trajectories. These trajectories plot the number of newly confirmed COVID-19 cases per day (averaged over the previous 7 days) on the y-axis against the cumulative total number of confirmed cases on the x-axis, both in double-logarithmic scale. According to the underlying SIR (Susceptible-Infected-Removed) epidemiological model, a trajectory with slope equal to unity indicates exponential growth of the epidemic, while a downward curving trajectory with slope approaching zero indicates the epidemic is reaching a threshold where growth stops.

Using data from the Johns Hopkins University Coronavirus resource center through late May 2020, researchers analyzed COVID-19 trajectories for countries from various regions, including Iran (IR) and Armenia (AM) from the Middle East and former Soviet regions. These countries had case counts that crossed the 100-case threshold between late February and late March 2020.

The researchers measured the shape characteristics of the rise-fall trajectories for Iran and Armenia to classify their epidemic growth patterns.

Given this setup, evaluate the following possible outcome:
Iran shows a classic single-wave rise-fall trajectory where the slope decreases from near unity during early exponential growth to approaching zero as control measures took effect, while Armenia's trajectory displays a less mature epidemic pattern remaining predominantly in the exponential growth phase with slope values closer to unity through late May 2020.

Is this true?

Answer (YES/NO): NO